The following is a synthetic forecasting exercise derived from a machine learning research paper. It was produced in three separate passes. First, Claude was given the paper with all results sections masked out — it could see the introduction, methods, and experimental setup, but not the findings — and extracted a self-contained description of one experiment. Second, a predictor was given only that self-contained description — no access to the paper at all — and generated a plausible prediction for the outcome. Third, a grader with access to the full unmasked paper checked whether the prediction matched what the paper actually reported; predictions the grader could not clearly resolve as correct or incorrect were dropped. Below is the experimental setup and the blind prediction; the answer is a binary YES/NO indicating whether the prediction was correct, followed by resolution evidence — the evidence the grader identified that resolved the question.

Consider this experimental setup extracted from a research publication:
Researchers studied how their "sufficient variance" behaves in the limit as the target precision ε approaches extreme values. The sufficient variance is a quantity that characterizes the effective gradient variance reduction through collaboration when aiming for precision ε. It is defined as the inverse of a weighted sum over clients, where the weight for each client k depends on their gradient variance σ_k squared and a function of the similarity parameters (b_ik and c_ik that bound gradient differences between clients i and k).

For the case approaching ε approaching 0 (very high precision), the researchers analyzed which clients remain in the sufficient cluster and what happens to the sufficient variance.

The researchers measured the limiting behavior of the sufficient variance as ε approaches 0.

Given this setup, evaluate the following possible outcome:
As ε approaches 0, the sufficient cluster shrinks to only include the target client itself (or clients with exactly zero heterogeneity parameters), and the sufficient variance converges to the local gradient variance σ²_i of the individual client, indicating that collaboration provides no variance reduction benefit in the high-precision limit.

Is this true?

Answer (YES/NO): NO